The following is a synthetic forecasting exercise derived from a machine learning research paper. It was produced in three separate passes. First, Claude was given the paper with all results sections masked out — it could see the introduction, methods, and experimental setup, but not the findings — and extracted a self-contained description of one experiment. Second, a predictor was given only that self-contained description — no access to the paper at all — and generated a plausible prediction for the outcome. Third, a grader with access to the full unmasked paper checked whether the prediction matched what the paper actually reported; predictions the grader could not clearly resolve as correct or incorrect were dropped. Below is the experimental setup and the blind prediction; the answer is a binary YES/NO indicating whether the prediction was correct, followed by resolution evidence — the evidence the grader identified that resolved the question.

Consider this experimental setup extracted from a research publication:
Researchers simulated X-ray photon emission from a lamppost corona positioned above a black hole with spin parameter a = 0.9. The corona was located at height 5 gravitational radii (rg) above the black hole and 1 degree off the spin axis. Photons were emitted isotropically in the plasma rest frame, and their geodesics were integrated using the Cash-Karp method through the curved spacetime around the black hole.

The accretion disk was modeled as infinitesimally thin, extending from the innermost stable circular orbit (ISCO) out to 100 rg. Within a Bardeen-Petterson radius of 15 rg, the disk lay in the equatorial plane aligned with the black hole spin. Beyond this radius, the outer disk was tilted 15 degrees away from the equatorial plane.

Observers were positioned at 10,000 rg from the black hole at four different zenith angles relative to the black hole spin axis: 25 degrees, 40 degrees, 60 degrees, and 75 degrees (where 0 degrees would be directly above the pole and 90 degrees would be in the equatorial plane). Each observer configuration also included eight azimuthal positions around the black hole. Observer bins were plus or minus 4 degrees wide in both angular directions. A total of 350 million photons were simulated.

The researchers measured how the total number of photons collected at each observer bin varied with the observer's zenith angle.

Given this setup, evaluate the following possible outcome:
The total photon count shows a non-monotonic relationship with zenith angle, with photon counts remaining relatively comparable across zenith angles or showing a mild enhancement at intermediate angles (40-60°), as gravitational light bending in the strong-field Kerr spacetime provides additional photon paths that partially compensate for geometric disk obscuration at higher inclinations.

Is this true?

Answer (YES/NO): NO